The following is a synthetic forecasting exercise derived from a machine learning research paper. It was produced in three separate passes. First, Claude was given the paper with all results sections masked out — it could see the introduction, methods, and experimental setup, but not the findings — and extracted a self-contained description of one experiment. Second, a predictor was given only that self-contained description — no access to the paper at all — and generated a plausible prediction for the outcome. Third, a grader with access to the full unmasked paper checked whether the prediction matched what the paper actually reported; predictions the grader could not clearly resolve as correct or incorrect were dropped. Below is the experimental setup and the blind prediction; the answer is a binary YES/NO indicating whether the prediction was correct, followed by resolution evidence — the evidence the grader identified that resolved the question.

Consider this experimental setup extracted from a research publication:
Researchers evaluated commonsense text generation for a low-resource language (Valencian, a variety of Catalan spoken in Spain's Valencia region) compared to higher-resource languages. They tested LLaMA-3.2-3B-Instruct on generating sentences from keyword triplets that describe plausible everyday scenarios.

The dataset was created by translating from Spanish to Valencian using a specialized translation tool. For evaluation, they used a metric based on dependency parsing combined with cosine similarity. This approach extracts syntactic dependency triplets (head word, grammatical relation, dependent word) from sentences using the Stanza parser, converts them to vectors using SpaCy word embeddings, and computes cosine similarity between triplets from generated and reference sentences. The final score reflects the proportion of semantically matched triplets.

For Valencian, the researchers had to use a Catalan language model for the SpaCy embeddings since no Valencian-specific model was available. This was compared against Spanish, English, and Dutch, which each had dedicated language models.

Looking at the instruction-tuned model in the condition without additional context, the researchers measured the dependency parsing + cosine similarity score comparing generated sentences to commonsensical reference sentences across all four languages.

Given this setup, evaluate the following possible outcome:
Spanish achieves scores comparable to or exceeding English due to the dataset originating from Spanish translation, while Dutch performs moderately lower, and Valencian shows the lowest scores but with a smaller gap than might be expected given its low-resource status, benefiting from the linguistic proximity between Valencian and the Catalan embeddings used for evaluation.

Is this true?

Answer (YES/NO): NO